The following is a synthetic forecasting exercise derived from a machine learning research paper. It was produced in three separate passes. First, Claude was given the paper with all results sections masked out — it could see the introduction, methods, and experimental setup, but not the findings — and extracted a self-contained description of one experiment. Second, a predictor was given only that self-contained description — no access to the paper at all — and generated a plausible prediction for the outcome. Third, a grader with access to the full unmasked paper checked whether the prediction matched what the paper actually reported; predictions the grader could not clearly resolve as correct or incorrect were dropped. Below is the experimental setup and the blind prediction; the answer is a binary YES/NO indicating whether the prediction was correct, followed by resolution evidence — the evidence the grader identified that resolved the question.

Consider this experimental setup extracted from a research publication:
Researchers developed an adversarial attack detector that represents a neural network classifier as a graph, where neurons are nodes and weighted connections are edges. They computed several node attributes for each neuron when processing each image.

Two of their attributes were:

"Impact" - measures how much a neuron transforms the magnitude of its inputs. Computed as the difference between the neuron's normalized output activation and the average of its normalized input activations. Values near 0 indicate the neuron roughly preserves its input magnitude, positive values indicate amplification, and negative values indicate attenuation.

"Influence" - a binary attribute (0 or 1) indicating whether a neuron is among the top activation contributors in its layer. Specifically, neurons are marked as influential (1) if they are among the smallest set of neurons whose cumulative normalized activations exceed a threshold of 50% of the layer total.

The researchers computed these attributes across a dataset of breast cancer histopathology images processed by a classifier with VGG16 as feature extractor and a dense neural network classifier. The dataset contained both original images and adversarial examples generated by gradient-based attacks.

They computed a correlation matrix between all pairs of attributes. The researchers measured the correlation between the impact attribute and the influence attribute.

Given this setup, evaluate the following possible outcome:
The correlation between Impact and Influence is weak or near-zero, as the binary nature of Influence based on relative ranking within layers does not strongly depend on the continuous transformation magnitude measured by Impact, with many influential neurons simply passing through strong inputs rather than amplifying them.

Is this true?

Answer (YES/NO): YES